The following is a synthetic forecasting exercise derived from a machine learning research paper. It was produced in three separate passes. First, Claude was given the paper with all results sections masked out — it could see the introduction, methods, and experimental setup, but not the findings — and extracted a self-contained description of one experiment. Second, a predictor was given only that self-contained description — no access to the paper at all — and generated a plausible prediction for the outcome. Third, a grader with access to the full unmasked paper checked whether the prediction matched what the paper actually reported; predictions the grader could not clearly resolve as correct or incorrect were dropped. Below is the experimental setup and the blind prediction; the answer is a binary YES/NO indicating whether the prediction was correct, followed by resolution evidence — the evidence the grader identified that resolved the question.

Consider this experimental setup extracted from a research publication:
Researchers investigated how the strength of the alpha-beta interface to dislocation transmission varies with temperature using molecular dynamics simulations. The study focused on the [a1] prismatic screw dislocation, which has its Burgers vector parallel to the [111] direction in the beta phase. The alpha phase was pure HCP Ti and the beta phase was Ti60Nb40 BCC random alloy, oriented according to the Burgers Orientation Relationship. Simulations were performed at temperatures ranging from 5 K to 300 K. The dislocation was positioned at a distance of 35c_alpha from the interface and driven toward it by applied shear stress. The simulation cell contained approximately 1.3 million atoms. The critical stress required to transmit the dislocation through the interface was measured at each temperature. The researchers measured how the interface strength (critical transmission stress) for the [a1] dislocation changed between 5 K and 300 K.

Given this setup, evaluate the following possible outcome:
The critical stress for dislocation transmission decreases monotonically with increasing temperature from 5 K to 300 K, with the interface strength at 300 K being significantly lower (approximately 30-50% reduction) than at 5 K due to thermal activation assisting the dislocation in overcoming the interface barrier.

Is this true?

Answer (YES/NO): NO